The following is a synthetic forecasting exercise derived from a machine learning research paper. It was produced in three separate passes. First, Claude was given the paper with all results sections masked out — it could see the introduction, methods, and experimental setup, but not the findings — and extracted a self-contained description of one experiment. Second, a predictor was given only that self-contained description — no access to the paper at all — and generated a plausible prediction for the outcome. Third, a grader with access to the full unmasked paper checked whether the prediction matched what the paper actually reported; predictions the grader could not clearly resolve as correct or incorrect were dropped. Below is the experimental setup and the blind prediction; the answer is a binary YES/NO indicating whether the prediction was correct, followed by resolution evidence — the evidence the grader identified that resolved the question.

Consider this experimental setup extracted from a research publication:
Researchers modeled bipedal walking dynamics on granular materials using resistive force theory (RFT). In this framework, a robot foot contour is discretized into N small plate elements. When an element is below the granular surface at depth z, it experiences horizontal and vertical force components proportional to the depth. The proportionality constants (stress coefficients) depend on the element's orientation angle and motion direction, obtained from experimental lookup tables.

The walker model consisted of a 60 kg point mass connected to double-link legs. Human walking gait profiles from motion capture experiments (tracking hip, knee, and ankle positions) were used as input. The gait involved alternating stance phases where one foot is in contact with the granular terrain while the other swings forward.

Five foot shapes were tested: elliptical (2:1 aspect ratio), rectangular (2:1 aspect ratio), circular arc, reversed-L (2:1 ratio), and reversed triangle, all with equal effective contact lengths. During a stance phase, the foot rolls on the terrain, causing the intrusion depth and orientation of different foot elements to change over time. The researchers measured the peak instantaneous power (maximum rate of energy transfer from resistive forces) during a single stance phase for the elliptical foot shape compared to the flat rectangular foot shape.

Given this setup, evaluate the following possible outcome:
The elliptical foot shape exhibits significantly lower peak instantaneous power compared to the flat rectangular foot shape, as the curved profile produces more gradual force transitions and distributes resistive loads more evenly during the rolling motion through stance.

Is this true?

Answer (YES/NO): NO